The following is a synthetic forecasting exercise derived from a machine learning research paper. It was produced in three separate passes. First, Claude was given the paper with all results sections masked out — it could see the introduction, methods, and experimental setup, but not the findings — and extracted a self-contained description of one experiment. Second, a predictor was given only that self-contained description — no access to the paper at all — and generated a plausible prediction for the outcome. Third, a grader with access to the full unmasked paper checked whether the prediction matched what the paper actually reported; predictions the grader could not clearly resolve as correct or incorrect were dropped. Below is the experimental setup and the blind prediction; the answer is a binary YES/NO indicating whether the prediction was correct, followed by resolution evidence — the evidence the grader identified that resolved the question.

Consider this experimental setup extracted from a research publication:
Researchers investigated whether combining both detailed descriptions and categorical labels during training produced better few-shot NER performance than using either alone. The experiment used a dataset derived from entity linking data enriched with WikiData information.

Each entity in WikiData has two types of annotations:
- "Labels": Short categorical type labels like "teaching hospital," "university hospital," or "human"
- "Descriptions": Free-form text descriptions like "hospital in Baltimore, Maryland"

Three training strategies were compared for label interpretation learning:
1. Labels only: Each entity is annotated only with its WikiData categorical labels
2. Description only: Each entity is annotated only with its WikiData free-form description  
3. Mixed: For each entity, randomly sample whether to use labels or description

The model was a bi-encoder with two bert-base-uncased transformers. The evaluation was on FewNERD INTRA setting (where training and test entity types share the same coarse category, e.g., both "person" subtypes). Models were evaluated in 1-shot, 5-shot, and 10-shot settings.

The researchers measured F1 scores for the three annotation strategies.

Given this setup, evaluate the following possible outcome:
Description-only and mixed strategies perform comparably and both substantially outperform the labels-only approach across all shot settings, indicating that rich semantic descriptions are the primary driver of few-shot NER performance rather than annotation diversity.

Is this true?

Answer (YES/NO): NO